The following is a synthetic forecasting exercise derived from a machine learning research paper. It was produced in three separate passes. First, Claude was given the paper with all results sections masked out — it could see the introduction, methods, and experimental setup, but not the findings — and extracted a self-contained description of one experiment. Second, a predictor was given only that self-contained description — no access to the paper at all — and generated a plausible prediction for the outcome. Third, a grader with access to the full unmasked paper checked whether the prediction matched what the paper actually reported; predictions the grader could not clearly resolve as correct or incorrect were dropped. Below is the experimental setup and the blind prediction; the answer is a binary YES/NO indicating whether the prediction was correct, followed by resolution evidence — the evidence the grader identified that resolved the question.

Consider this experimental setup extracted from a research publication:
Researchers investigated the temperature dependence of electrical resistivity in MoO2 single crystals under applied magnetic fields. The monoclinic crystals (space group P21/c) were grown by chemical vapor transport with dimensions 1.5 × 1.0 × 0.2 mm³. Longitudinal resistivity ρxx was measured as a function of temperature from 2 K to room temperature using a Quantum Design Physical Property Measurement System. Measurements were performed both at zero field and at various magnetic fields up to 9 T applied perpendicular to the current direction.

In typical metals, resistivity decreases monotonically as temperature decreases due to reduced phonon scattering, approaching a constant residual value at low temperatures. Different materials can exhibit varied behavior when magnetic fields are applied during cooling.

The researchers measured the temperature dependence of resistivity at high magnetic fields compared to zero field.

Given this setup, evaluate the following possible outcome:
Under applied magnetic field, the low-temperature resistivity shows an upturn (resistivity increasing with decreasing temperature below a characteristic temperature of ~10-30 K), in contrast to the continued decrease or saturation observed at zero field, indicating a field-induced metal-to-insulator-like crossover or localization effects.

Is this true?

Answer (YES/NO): NO